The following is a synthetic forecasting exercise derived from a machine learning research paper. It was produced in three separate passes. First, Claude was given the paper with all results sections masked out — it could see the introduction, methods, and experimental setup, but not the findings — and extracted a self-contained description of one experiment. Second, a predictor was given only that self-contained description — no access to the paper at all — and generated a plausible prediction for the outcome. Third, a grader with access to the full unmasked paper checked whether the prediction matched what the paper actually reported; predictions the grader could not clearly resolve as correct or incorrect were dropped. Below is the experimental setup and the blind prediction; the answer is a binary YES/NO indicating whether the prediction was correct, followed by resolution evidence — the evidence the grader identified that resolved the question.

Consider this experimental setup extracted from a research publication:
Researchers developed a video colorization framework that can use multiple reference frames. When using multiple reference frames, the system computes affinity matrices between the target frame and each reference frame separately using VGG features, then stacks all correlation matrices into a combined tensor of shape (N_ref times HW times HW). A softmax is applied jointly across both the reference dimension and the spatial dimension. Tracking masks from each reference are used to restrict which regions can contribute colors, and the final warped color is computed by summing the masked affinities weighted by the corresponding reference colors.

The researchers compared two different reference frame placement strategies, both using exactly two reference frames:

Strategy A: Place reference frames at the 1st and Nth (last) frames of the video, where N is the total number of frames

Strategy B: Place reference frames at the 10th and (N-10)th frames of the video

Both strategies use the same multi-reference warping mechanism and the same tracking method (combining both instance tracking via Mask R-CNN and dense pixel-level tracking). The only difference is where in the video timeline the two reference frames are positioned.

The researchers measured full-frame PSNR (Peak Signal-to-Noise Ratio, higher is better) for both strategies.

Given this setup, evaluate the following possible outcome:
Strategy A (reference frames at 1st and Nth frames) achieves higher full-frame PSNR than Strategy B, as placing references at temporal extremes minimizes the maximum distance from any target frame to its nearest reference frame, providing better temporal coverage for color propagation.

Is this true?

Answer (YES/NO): NO